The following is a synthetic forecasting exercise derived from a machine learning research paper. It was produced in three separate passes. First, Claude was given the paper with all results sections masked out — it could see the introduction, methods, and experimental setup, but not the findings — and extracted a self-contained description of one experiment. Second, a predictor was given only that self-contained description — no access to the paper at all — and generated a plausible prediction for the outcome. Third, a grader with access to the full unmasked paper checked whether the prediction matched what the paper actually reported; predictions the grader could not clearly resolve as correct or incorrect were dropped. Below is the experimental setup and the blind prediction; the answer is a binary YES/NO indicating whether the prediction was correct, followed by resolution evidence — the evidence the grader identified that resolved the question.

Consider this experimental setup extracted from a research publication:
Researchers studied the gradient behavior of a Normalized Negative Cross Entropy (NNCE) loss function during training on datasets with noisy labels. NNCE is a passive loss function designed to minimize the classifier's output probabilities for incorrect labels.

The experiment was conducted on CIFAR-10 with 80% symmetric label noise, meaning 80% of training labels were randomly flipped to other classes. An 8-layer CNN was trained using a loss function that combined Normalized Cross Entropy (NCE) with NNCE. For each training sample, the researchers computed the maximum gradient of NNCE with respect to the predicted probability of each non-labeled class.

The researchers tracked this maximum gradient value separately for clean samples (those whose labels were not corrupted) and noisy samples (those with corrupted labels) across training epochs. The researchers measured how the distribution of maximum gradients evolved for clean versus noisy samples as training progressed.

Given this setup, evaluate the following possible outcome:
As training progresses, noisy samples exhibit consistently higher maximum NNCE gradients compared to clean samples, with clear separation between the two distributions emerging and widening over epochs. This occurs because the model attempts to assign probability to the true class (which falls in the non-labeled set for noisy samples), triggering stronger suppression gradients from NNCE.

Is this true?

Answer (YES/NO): NO